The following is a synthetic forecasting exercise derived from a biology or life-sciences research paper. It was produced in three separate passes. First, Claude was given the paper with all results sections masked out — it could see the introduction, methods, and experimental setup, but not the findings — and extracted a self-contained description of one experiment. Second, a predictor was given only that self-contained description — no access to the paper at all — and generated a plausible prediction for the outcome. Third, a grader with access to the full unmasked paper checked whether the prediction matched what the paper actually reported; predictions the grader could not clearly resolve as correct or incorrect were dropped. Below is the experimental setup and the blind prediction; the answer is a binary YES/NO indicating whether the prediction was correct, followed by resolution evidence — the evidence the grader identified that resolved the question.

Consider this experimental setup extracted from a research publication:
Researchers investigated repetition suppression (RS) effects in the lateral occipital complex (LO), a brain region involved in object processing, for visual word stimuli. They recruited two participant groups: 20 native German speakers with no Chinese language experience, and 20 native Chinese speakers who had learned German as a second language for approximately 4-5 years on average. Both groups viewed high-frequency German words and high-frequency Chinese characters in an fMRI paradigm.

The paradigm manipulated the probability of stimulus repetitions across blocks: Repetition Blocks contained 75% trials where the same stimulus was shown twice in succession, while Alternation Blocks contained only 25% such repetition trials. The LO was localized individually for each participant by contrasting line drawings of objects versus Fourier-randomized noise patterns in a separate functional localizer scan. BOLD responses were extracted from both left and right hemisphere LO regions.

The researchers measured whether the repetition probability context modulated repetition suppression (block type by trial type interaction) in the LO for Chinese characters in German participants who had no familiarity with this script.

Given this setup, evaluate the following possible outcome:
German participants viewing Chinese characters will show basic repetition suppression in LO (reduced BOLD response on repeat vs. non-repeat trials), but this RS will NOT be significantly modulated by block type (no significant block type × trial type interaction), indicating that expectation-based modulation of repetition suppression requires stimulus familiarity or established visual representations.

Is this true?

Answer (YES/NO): NO